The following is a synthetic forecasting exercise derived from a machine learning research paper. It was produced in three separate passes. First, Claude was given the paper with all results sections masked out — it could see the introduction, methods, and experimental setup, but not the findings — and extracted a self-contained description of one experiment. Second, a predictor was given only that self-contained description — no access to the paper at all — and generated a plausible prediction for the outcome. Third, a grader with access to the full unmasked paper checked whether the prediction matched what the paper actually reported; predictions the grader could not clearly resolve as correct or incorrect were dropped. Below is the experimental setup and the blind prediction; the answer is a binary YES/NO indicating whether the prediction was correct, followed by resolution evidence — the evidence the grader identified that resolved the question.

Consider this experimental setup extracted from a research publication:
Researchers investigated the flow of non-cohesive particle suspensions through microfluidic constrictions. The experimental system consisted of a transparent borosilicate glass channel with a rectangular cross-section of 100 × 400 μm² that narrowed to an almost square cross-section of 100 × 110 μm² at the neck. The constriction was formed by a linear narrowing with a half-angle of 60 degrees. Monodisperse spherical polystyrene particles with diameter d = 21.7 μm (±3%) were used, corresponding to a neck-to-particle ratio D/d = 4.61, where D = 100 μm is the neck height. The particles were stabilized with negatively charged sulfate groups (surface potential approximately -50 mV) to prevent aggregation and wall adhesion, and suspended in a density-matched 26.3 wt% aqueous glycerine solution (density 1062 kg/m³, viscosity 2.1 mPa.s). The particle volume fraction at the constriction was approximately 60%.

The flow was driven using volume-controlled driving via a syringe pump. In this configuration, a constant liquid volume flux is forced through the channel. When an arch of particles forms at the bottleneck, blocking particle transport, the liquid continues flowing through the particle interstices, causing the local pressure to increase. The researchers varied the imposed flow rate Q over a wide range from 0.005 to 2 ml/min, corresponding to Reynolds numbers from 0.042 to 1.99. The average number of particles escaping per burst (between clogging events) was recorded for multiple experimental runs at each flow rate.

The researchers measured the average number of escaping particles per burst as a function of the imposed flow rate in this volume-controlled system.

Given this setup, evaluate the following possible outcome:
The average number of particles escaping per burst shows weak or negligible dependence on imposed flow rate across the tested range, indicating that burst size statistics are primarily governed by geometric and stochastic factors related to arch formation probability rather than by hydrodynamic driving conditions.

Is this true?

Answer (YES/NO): YES